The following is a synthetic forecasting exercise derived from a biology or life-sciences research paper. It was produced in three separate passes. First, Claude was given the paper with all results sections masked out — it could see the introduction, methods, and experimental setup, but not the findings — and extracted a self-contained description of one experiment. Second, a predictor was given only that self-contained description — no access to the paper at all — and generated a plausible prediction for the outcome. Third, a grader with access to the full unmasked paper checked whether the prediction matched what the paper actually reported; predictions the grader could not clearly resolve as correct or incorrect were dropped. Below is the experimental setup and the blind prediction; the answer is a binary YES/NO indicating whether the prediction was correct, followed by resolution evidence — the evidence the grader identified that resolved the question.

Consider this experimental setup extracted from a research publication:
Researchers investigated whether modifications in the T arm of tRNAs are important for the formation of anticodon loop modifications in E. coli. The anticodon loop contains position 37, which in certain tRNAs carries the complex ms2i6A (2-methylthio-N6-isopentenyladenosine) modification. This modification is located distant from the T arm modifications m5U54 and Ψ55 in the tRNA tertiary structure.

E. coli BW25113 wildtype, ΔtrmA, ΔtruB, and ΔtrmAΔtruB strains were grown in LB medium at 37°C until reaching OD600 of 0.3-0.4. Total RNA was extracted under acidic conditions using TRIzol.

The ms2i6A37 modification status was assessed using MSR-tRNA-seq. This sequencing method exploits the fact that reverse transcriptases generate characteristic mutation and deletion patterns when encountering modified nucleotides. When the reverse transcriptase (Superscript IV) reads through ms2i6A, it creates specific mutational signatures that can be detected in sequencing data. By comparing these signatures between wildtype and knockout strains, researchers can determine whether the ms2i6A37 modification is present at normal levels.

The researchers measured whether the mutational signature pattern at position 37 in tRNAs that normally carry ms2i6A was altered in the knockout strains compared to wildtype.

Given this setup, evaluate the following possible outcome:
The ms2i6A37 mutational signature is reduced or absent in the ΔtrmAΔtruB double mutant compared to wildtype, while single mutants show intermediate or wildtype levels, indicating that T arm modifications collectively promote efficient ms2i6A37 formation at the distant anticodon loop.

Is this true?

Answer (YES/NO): NO